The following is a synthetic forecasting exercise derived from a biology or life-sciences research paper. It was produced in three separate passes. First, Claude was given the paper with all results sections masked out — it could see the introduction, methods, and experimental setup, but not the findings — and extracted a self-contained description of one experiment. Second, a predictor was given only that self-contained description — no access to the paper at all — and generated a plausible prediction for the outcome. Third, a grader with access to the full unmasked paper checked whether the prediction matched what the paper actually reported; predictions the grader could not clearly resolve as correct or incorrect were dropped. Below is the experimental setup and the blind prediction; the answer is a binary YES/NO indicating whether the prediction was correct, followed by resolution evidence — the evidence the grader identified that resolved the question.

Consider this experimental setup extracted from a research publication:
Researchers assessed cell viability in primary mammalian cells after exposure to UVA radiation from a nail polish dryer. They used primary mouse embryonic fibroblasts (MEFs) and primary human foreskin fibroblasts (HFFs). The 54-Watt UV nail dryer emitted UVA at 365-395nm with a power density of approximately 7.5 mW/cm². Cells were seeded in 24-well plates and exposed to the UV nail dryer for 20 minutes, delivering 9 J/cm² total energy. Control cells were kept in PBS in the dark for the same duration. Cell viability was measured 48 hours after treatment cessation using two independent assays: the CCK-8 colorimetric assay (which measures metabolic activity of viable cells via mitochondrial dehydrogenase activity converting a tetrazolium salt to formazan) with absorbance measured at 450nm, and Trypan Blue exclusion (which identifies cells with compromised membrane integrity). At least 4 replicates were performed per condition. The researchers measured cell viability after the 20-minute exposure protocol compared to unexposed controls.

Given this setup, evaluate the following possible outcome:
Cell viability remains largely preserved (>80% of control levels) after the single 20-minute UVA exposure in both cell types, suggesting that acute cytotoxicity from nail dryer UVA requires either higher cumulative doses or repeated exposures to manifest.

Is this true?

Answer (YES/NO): NO